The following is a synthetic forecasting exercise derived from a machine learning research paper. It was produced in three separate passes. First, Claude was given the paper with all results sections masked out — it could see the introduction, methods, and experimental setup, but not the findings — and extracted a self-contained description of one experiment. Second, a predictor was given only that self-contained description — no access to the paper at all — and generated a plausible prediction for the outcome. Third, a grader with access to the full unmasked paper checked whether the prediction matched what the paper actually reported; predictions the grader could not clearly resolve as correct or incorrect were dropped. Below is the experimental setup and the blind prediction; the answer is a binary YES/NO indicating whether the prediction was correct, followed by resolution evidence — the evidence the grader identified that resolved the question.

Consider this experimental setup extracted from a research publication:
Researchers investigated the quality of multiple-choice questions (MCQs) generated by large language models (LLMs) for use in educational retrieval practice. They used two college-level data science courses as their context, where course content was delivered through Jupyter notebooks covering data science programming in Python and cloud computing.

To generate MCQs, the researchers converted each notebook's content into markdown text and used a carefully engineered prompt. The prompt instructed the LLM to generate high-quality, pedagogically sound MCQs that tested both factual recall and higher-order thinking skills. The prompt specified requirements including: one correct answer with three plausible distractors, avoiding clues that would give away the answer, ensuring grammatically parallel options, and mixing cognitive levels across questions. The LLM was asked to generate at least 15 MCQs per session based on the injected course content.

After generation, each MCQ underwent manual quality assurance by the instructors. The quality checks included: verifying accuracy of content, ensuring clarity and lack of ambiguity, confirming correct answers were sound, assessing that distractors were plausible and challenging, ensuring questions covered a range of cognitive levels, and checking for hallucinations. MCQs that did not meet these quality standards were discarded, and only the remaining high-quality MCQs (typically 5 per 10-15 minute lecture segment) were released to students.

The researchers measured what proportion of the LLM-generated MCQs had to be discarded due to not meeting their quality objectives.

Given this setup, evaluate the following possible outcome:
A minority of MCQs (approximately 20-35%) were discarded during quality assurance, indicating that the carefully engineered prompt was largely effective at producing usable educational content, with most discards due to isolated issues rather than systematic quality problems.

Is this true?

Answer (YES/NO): NO